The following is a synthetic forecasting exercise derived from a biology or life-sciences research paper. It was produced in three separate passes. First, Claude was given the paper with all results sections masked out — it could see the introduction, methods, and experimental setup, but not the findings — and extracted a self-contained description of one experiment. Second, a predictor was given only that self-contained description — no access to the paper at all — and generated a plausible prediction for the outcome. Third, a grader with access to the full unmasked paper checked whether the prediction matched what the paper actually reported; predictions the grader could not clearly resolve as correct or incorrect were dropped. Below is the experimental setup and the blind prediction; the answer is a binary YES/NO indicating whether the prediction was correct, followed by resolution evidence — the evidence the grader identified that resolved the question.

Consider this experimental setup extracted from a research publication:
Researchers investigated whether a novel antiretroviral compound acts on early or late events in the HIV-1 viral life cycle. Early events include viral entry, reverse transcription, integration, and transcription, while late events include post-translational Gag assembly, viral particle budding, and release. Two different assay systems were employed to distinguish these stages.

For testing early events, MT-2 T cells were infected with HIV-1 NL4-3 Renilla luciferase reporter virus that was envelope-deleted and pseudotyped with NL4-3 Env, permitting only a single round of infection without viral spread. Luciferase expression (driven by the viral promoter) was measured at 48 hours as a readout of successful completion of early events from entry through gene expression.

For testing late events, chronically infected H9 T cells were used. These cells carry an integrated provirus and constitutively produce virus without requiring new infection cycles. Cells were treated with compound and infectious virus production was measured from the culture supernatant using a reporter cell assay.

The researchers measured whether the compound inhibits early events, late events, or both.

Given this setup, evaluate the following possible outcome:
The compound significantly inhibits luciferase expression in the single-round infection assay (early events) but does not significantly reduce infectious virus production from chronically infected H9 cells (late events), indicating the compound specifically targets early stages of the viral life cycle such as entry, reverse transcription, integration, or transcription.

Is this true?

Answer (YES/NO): NO